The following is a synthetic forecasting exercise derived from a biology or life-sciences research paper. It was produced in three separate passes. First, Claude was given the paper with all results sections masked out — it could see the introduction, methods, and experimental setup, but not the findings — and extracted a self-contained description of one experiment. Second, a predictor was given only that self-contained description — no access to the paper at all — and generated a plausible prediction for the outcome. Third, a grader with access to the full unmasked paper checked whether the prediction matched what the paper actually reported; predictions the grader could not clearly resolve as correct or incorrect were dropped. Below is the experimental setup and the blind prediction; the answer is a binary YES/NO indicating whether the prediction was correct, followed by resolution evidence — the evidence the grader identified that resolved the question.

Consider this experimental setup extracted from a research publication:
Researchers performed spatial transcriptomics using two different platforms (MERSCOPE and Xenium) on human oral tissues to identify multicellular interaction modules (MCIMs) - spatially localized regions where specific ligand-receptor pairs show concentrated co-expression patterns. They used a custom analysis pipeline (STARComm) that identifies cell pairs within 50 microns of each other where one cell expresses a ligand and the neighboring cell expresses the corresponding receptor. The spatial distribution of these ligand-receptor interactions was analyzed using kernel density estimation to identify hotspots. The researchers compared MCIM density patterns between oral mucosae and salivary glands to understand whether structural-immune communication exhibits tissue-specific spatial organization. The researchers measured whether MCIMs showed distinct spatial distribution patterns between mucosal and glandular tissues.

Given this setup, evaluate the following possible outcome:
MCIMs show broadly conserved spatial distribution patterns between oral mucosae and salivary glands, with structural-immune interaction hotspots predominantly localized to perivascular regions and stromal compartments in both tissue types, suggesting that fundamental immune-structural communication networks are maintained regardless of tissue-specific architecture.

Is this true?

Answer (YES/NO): NO